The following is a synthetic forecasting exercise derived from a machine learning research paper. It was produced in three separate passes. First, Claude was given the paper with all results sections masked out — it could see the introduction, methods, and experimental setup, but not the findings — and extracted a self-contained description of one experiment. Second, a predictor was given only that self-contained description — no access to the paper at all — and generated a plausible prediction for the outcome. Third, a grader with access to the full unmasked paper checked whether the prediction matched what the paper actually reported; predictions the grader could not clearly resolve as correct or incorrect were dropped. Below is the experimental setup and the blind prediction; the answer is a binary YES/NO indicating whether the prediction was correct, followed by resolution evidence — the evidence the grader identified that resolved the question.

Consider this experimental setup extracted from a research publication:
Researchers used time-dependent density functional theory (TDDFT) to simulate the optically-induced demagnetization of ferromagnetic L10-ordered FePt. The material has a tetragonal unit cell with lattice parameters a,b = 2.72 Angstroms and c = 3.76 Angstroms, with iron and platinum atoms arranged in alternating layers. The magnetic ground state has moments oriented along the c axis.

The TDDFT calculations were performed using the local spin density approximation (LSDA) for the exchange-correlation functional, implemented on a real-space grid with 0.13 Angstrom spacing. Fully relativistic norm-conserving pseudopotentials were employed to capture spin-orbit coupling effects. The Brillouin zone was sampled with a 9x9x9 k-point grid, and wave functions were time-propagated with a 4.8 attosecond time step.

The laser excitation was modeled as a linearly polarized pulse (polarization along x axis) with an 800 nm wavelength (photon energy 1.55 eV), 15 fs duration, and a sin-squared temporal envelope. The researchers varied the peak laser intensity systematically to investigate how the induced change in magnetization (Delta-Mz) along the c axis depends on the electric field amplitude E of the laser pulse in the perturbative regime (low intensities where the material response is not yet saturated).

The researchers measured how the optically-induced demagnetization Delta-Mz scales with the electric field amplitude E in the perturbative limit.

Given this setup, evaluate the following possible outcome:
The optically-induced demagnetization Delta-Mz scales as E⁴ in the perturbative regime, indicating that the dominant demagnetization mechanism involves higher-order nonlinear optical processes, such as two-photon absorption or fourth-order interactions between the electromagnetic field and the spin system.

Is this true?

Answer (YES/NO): NO